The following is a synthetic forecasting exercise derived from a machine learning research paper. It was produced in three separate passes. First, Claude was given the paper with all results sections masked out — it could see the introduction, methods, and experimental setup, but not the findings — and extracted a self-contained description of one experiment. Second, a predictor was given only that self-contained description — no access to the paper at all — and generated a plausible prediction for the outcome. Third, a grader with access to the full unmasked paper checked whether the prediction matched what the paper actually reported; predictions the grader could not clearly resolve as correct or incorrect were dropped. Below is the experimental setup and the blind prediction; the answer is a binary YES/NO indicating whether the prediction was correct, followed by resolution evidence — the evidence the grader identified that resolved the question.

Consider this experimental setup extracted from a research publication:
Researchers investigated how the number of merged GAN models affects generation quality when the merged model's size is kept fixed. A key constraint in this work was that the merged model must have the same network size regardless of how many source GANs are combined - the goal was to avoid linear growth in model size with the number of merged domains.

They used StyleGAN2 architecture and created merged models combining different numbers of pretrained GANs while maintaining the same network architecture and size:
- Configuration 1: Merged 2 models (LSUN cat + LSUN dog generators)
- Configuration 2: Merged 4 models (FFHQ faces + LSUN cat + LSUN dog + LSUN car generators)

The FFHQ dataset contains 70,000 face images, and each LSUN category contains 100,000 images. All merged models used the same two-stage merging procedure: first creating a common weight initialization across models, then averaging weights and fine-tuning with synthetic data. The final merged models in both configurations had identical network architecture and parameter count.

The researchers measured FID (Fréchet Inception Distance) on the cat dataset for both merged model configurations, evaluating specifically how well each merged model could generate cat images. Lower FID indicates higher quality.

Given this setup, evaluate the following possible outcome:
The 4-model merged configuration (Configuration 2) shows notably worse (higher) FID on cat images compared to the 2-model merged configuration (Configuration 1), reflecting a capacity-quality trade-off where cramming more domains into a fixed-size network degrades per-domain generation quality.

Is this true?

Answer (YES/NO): YES